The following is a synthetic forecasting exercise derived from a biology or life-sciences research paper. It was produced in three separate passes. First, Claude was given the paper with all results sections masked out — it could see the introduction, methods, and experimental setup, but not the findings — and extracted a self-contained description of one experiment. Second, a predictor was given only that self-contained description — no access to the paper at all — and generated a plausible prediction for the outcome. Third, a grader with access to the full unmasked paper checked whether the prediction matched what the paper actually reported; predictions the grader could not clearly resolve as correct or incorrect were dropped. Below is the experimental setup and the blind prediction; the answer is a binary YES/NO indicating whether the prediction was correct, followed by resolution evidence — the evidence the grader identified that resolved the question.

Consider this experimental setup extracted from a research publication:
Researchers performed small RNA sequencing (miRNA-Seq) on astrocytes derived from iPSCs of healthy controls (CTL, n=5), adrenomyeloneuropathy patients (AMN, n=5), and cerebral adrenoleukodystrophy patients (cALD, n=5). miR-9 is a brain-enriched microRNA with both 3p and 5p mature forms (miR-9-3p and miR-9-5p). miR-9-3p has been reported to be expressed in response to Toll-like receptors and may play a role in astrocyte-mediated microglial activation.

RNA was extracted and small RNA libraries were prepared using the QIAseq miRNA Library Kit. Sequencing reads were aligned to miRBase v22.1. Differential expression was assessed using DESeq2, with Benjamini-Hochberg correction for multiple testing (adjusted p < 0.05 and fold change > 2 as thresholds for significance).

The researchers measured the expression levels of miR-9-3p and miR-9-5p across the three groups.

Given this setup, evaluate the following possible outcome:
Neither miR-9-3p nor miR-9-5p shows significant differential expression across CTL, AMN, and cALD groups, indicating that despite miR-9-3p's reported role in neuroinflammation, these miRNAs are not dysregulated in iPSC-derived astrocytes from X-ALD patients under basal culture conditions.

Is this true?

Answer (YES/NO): NO